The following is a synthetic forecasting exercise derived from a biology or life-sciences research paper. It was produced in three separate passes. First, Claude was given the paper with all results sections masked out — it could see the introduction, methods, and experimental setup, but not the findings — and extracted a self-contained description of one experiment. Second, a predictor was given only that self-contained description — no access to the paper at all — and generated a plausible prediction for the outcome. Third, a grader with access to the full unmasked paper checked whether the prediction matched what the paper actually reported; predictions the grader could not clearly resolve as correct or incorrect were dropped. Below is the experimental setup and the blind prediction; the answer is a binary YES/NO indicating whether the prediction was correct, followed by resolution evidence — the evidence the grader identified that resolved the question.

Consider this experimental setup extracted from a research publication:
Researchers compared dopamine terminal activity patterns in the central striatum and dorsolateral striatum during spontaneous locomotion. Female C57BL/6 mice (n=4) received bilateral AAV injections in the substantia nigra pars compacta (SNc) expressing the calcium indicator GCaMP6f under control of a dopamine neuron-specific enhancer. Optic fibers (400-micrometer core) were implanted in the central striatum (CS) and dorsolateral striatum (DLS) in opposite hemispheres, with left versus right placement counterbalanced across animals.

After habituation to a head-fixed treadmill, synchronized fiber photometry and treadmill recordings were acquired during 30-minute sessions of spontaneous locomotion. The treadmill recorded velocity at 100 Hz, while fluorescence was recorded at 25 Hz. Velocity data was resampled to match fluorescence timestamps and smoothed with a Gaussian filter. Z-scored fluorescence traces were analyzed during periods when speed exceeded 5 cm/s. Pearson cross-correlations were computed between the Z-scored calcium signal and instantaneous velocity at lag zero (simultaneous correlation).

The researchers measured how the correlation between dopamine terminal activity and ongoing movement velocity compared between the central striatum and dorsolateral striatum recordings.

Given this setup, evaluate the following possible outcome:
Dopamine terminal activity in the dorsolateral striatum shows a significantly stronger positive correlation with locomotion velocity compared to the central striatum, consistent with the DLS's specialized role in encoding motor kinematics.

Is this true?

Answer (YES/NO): YES